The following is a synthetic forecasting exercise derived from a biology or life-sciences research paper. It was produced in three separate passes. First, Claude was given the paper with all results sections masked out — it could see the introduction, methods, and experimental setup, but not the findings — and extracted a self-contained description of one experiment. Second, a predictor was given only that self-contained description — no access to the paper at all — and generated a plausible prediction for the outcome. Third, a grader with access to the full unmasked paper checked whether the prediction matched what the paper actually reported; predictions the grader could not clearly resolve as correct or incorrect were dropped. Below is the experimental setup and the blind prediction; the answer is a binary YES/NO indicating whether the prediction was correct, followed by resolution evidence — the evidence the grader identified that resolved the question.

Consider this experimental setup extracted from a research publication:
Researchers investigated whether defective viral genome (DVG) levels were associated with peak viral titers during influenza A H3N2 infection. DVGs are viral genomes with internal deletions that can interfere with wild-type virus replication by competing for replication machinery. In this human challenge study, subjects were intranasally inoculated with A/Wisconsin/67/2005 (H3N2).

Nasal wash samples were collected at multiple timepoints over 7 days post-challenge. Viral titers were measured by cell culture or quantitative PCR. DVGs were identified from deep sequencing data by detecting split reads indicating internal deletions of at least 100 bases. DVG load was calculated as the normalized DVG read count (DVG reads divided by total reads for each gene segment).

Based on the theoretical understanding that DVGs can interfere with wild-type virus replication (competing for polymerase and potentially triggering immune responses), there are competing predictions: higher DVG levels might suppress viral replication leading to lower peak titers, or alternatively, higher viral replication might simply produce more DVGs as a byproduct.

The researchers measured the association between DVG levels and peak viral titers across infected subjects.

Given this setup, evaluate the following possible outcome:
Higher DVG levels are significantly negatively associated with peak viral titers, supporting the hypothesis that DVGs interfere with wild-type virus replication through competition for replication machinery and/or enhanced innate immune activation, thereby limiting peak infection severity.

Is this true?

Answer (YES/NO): NO